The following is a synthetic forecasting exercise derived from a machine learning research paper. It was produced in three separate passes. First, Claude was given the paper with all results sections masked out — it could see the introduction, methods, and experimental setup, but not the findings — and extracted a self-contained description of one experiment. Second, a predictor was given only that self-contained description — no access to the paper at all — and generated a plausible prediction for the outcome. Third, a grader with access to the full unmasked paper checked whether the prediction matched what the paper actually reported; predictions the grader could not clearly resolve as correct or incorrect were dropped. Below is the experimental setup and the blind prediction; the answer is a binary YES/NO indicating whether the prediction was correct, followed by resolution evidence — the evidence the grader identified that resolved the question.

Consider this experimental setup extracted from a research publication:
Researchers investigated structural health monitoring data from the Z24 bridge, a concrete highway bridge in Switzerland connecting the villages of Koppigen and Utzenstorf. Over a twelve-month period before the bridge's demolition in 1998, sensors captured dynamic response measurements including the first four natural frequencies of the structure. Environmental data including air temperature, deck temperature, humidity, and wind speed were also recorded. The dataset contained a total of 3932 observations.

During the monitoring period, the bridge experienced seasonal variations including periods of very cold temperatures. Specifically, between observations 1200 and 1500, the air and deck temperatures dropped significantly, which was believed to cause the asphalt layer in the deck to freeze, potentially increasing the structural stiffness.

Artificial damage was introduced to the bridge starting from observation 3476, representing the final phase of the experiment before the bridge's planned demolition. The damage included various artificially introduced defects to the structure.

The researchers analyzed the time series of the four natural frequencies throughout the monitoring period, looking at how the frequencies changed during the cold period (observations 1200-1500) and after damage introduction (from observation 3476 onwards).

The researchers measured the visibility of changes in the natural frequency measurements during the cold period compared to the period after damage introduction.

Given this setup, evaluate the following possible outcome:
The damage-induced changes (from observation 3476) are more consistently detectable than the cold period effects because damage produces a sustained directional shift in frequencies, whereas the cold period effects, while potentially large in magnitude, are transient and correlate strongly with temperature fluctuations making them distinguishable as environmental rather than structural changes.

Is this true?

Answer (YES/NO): NO